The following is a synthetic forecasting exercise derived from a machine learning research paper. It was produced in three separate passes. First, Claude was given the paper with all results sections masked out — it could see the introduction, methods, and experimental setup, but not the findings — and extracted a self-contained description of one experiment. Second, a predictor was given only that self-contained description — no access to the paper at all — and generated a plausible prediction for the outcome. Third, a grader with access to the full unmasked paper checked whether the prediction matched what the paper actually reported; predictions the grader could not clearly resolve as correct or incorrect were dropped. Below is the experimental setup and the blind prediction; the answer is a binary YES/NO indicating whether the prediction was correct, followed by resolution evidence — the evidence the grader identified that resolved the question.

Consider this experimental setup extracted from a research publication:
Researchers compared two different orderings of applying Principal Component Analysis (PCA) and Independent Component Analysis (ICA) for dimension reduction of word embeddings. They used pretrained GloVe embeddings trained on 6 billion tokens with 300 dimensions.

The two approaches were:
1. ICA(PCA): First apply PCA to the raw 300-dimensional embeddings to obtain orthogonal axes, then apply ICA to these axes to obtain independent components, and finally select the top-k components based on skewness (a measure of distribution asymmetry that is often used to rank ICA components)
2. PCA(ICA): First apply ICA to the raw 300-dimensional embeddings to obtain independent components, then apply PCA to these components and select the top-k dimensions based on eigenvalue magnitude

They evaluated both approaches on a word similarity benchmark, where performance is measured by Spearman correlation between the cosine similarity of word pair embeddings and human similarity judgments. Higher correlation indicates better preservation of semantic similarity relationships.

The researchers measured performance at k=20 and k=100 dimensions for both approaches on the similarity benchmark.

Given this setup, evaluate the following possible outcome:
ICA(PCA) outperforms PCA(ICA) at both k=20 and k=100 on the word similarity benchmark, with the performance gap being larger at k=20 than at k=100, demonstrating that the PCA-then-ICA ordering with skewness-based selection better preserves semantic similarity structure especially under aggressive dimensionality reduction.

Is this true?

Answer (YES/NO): NO